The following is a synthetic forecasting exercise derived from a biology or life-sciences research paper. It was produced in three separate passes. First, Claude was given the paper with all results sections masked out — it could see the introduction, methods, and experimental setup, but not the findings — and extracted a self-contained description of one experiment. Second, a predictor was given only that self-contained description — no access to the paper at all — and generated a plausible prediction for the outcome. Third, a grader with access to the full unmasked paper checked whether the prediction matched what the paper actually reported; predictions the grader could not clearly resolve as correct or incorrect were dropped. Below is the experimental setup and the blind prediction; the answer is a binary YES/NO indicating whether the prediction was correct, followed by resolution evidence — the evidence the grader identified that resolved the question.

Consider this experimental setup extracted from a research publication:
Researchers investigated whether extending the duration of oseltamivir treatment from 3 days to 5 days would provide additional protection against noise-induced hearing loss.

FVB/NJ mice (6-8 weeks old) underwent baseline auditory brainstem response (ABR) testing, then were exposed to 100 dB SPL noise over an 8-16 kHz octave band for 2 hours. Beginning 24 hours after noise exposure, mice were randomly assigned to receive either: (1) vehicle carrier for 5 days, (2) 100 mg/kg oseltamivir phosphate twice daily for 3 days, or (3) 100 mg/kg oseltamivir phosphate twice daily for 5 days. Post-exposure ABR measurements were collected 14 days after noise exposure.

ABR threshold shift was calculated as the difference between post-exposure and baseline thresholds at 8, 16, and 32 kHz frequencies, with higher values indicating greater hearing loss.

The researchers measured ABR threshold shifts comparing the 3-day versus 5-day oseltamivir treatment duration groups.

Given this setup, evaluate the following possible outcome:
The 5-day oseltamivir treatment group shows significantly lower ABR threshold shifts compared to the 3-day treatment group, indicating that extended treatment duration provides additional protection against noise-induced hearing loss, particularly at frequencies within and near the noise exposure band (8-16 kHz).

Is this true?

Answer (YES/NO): NO